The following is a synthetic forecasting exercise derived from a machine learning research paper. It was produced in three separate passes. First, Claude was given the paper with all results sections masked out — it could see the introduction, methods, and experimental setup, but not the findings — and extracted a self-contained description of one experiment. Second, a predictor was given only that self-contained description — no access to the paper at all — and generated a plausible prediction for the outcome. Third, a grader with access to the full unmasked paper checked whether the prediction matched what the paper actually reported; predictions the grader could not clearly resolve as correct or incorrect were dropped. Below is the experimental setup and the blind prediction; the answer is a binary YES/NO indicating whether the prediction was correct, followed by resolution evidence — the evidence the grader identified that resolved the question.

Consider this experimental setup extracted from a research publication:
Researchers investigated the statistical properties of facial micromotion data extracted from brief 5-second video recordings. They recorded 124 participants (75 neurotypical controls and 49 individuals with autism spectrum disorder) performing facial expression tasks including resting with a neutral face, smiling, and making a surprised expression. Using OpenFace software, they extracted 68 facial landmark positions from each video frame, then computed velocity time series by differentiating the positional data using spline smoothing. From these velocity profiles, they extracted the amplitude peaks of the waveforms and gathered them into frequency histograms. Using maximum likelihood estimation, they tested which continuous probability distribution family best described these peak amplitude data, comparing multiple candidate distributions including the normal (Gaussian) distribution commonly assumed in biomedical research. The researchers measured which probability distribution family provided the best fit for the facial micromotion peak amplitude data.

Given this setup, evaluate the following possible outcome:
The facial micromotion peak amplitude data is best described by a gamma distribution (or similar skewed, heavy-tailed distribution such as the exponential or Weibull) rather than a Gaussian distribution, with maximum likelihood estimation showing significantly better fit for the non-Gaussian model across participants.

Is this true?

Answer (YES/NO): YES